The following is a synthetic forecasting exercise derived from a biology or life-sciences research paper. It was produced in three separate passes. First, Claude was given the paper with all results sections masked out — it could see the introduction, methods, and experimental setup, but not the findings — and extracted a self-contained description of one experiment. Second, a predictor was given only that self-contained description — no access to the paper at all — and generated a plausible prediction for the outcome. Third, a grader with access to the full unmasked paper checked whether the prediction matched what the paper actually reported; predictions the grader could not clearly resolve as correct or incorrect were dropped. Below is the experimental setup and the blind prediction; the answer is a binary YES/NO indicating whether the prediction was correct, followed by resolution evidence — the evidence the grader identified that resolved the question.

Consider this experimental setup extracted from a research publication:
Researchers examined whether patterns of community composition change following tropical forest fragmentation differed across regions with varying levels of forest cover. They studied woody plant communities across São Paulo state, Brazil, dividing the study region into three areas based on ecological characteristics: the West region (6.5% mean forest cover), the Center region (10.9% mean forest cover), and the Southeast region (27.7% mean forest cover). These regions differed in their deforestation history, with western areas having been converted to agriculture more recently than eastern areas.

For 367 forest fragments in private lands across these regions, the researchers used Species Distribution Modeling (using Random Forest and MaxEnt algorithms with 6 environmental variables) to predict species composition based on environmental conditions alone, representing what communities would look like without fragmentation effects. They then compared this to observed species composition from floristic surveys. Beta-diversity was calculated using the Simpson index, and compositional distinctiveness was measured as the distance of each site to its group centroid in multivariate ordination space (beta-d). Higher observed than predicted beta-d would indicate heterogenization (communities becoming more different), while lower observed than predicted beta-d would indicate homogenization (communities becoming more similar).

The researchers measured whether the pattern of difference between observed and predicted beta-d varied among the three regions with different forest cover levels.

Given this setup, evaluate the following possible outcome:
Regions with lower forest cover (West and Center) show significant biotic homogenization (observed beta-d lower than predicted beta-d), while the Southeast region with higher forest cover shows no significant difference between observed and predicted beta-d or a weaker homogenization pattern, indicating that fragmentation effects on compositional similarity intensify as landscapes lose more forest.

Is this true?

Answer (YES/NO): NO